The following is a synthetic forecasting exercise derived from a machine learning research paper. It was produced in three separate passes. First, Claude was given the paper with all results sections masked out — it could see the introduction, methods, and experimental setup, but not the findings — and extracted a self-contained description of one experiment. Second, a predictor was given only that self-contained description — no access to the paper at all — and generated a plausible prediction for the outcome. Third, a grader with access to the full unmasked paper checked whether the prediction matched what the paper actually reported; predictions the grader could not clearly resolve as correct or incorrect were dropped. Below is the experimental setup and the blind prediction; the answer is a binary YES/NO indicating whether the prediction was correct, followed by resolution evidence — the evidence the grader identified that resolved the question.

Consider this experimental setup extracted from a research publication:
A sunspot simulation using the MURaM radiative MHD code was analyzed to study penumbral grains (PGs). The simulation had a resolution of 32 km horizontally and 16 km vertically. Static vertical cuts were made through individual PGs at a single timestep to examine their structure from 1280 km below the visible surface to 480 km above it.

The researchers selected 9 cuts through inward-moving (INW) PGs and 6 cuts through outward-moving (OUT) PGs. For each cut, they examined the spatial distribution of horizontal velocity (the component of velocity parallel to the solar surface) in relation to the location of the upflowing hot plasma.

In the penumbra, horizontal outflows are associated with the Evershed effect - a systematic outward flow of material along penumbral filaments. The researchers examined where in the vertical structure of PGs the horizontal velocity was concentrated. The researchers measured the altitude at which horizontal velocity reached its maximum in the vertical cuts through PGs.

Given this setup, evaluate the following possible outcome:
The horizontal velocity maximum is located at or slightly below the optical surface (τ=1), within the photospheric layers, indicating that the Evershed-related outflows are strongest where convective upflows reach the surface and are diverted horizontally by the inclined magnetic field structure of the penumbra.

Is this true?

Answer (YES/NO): NO